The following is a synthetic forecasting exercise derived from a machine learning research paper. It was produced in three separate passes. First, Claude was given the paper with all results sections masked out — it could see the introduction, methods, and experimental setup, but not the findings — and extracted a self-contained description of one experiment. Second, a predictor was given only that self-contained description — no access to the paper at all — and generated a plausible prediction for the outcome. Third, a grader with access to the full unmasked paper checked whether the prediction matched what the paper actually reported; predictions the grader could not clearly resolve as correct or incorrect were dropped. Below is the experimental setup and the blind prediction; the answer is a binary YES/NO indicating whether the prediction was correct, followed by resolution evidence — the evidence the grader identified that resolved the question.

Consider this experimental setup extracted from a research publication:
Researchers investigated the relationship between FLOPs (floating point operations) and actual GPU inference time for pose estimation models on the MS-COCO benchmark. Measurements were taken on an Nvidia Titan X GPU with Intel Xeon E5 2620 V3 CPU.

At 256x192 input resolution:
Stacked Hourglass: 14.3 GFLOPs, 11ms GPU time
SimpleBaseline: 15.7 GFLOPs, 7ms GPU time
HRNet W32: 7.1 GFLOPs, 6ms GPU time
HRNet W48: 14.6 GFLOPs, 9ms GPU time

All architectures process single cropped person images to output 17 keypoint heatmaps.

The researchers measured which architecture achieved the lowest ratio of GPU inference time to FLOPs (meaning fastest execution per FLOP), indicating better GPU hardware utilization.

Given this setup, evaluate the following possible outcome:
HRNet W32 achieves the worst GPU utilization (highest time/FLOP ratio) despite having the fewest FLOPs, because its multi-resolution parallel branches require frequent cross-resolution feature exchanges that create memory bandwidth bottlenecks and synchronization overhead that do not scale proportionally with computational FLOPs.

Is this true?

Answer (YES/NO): YES